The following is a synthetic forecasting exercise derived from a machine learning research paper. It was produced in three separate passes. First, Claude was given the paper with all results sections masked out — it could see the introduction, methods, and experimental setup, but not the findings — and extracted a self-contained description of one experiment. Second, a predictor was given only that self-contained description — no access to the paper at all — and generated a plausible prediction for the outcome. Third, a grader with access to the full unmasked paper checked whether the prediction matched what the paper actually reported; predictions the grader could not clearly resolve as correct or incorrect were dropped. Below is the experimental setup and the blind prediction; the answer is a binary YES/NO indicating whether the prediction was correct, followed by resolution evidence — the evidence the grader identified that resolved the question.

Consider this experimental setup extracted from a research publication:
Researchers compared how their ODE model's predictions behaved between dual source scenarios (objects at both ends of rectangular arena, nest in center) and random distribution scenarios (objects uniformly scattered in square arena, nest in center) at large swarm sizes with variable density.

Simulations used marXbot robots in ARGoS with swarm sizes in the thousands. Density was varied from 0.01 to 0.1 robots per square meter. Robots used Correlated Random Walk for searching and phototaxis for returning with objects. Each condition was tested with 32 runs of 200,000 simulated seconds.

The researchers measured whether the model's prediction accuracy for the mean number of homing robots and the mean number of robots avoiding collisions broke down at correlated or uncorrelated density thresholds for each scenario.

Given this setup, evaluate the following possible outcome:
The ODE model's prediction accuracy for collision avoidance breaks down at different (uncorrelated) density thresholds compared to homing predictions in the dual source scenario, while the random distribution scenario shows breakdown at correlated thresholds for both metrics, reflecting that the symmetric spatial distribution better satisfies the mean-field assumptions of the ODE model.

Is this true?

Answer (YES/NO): NO